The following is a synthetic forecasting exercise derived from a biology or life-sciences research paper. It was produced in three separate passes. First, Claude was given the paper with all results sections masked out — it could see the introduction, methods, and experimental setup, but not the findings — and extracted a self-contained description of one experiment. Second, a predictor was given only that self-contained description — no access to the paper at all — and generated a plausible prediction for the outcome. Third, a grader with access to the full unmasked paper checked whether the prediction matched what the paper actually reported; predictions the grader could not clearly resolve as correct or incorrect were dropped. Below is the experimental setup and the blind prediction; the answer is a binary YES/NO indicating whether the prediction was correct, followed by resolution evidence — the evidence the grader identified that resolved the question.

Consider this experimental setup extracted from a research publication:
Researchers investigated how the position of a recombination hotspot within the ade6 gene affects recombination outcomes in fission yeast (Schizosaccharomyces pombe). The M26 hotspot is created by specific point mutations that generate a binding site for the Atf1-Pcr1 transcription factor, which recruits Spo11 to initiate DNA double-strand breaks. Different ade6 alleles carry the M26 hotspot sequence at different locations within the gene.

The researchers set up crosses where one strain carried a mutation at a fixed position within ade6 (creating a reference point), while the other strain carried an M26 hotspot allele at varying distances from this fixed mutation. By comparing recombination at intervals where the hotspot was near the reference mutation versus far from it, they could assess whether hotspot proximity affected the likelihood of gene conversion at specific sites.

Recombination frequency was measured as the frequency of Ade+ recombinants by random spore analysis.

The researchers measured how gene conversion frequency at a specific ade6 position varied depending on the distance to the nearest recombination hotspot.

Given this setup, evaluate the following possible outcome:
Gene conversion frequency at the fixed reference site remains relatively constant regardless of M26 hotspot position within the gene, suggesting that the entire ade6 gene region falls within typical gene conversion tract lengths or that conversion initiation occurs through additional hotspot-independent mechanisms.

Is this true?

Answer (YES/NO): NO